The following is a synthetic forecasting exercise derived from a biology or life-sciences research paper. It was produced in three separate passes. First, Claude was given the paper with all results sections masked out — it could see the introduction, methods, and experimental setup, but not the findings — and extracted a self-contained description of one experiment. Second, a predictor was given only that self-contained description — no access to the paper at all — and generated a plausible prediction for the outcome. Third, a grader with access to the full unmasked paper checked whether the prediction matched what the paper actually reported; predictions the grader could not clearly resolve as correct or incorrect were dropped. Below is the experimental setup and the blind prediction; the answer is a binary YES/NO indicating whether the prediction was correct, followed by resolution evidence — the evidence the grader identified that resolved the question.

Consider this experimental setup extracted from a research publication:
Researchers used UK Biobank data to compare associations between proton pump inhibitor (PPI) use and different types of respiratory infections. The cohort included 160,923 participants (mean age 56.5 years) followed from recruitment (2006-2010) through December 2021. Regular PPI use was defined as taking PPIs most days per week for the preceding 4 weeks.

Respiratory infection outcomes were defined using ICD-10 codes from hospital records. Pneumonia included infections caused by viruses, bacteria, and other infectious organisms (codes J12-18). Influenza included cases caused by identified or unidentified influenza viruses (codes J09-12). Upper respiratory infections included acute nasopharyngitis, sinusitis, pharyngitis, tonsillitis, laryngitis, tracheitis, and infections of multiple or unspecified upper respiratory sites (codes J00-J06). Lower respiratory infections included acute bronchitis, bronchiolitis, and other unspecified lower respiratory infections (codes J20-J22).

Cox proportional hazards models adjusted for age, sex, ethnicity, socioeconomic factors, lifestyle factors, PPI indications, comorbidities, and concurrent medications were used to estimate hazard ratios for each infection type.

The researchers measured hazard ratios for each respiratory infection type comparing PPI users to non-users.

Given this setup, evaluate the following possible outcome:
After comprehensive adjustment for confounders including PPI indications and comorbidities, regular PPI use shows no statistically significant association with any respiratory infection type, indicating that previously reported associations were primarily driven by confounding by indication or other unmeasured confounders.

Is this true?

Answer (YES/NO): NO